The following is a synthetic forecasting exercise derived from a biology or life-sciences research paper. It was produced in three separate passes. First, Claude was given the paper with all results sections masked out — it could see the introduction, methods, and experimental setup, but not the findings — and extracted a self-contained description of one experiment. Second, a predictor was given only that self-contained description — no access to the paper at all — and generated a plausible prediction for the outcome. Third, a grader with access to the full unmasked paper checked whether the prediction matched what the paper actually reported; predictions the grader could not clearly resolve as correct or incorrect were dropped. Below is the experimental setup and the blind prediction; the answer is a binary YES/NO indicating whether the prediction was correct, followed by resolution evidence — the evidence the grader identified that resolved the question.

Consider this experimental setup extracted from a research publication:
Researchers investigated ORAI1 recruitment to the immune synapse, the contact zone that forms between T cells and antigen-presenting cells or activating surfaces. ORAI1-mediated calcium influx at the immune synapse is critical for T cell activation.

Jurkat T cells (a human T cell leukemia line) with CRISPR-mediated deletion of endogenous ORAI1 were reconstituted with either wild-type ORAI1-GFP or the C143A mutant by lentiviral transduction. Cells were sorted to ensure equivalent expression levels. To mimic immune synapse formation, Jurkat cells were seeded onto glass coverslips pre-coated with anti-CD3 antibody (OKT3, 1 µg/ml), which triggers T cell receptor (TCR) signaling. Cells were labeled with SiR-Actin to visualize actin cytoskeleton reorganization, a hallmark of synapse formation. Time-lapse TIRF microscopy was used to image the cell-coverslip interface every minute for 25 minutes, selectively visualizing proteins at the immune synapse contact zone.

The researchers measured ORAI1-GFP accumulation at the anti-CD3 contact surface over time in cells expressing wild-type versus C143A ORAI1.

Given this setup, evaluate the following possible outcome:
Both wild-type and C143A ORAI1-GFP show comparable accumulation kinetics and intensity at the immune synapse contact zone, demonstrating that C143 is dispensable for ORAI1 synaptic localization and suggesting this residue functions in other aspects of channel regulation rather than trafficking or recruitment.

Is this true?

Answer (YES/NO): NO